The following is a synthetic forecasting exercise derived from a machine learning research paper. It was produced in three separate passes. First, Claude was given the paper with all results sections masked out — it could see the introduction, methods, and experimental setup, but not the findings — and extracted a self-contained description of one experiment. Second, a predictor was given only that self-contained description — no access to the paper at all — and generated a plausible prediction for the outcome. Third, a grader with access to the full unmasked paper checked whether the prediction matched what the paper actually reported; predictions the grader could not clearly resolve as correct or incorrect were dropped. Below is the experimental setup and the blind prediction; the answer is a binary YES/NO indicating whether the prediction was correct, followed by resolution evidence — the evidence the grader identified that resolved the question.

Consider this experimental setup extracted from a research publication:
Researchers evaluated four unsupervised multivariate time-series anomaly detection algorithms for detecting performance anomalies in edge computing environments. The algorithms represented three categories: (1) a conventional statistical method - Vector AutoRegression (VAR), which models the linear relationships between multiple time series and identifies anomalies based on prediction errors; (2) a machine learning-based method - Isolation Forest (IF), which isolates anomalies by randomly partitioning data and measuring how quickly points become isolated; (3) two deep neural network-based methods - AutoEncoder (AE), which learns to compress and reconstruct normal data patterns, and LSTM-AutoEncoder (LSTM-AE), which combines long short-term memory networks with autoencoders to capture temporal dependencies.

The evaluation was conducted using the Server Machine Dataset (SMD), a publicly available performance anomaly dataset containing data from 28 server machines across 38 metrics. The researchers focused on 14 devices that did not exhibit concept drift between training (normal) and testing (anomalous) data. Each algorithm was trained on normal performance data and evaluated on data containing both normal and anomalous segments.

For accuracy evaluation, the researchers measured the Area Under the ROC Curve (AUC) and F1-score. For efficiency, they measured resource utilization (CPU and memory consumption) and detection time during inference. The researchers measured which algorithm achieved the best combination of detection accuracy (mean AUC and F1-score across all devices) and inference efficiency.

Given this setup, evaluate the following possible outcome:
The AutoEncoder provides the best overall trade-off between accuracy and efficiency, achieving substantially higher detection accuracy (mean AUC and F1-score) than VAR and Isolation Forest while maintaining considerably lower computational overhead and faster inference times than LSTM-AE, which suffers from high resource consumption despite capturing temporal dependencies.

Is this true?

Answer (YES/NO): YES